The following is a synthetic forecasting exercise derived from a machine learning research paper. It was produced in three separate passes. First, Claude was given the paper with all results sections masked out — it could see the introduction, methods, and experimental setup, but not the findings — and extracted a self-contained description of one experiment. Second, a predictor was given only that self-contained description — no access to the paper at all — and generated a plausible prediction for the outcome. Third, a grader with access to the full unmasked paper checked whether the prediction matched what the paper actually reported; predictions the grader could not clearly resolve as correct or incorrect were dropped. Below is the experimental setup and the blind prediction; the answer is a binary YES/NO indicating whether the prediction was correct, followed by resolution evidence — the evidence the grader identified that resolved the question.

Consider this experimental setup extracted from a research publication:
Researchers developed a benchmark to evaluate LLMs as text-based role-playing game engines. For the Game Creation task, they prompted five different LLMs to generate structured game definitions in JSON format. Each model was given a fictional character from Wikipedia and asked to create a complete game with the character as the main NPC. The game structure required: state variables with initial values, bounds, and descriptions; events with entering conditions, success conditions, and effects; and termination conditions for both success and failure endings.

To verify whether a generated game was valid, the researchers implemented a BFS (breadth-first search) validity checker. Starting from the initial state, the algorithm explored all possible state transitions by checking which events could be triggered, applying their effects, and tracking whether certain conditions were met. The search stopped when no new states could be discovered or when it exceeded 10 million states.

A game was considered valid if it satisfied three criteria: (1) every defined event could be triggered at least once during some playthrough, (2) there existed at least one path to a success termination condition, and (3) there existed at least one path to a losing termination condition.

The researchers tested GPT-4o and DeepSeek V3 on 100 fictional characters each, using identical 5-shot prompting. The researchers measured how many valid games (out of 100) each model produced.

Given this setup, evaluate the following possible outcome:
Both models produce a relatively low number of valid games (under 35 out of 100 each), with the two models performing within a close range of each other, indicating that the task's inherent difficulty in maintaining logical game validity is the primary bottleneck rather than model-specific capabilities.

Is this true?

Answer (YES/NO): NO